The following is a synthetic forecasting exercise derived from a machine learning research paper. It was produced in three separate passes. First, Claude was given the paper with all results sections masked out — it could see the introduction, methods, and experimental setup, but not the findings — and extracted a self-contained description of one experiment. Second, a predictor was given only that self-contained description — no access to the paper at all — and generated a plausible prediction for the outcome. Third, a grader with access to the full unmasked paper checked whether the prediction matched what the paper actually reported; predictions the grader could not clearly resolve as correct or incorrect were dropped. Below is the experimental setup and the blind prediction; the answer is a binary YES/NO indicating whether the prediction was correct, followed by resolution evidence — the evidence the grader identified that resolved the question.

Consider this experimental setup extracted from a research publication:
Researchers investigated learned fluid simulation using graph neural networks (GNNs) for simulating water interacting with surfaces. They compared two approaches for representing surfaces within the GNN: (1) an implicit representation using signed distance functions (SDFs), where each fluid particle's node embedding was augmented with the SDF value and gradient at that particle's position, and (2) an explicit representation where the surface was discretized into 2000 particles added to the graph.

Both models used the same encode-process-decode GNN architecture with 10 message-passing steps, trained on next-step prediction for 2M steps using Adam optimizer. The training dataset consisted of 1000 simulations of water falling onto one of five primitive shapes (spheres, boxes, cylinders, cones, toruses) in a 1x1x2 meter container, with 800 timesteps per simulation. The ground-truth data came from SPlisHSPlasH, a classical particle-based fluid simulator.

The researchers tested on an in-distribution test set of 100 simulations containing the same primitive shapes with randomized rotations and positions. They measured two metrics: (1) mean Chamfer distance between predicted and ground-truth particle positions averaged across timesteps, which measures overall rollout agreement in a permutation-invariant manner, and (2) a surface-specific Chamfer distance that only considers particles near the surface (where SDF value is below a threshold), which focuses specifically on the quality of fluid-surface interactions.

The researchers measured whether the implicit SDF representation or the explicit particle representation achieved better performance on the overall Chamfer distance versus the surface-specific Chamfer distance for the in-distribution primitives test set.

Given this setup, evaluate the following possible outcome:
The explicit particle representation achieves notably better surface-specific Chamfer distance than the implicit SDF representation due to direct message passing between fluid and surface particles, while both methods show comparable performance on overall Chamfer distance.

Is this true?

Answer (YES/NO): NO